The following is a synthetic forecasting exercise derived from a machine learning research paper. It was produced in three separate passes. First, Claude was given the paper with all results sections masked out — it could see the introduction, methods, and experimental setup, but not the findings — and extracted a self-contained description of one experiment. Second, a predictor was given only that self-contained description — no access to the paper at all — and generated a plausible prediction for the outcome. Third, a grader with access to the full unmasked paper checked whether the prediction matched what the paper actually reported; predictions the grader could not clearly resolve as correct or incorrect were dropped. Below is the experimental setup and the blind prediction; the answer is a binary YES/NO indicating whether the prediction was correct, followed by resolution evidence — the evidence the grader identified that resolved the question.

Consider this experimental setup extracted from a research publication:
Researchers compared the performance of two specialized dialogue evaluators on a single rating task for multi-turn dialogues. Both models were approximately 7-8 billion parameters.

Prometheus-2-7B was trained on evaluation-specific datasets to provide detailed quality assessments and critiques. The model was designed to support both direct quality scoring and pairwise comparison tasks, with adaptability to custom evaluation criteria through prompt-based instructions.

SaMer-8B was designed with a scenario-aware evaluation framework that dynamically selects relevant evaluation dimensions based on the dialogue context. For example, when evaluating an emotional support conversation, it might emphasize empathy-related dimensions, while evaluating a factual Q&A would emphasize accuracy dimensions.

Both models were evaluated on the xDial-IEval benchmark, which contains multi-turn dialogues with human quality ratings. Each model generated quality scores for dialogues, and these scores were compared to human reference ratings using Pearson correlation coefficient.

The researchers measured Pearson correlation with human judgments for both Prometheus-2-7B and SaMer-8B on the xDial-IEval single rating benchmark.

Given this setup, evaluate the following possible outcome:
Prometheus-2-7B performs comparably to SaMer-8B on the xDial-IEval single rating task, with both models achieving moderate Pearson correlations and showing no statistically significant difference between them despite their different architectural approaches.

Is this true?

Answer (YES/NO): NO